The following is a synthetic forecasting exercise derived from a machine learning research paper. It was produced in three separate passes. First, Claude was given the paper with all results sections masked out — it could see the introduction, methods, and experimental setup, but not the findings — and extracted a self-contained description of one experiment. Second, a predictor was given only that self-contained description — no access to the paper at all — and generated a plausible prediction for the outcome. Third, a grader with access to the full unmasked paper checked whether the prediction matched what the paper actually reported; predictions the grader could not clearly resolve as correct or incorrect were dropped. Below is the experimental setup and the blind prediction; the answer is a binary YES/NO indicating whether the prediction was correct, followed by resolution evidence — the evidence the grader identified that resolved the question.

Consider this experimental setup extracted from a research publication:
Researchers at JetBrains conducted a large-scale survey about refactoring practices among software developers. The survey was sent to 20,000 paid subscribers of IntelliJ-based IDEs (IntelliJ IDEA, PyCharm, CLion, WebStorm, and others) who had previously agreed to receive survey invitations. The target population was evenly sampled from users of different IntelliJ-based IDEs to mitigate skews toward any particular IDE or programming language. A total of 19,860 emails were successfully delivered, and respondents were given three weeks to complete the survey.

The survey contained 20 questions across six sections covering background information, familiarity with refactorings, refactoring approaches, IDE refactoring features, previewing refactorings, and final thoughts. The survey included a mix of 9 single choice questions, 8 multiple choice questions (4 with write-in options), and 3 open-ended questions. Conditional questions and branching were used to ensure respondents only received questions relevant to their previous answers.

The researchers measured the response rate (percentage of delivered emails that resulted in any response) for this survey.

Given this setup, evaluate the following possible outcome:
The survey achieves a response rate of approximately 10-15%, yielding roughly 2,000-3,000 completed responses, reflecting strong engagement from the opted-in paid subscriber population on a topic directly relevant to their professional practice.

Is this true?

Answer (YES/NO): NO